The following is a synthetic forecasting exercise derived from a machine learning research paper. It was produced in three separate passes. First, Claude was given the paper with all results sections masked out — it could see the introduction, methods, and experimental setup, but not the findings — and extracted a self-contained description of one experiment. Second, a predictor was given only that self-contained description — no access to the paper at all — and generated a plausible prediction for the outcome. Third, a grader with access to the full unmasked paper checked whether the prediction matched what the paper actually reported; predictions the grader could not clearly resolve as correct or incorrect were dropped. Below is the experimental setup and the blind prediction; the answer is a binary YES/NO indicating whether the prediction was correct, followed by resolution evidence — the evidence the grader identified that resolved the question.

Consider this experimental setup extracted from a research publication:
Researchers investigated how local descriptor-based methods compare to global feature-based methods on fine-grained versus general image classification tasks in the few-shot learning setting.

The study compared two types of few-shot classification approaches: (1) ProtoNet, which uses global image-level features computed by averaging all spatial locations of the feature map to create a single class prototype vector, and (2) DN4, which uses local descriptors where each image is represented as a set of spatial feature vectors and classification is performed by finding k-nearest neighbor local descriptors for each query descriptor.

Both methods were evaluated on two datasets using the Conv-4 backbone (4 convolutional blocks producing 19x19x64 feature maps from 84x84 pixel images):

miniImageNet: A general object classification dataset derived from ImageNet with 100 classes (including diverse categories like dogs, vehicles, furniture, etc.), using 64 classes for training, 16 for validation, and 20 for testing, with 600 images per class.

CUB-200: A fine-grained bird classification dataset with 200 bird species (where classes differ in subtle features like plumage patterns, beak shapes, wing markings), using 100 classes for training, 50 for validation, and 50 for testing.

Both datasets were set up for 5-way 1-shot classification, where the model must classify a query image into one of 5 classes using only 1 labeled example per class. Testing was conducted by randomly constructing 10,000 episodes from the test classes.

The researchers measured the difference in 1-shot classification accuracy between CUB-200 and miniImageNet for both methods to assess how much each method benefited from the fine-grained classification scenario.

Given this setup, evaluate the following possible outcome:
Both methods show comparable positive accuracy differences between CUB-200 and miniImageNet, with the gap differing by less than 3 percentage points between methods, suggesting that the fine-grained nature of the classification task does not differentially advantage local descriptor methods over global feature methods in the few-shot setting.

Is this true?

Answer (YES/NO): NO